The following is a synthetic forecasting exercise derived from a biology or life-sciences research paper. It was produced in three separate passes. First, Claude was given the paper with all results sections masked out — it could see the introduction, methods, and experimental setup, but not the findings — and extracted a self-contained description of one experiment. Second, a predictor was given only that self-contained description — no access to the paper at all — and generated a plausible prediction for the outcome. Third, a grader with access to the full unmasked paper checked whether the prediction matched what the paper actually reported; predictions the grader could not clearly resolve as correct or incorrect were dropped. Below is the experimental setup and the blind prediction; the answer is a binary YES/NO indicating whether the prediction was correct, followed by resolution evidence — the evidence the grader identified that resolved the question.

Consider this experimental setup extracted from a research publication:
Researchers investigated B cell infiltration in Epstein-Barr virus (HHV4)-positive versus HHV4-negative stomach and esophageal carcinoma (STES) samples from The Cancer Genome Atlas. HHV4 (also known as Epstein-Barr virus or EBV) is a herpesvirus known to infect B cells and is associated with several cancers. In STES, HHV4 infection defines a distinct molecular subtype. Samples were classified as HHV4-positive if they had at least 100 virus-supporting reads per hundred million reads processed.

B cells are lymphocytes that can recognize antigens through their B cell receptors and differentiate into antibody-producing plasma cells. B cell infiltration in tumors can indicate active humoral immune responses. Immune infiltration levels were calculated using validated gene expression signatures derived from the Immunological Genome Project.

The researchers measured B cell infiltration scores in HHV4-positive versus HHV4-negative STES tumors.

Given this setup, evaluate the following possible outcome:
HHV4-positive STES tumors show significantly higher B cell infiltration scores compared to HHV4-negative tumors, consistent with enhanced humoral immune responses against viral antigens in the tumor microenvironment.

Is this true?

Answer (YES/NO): NO